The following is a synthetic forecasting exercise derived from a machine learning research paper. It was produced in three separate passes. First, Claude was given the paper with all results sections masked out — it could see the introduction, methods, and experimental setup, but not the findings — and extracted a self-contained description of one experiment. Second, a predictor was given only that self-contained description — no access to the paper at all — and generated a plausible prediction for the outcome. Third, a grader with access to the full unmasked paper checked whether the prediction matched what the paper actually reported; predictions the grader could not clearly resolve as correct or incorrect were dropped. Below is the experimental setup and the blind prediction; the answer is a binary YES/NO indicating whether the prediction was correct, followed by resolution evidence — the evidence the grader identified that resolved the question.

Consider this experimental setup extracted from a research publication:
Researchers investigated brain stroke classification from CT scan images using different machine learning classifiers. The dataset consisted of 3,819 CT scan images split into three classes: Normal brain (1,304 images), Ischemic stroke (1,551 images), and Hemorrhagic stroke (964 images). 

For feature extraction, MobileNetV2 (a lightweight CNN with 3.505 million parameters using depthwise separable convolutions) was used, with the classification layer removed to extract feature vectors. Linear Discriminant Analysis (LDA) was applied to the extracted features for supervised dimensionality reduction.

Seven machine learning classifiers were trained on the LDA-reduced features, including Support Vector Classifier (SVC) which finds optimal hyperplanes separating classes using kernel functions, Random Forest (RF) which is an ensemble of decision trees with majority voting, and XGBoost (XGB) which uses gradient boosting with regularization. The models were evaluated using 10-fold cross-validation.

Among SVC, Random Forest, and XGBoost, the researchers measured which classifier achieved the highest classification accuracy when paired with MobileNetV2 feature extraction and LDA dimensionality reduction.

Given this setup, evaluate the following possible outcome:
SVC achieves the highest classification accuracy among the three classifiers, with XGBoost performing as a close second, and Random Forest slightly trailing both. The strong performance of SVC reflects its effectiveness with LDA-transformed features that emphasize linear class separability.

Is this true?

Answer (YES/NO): NO